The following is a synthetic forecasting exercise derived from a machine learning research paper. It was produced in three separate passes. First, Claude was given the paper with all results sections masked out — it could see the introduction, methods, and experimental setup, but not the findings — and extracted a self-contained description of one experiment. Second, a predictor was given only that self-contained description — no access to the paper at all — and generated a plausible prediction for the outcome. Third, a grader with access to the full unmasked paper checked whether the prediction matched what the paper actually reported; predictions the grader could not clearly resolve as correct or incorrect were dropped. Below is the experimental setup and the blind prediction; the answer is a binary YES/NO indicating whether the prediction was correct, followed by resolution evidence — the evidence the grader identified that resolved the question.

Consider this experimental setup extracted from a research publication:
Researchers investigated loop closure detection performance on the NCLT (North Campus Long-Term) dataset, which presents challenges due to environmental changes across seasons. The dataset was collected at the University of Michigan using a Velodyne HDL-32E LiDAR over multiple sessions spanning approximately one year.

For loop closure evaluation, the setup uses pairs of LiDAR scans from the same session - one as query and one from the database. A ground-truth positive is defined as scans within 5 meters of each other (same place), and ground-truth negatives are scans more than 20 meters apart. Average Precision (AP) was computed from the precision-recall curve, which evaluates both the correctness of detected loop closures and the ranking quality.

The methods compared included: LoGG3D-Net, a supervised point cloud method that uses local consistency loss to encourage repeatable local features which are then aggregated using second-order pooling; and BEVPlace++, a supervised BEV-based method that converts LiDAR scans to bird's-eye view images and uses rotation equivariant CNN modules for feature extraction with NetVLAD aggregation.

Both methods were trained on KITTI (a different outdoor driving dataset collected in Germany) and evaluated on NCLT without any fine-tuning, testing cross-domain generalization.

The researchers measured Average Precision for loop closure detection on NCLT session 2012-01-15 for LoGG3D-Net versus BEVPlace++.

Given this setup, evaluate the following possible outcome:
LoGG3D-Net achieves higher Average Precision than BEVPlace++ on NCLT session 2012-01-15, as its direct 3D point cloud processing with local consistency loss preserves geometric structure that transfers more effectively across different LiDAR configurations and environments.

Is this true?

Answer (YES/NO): NO